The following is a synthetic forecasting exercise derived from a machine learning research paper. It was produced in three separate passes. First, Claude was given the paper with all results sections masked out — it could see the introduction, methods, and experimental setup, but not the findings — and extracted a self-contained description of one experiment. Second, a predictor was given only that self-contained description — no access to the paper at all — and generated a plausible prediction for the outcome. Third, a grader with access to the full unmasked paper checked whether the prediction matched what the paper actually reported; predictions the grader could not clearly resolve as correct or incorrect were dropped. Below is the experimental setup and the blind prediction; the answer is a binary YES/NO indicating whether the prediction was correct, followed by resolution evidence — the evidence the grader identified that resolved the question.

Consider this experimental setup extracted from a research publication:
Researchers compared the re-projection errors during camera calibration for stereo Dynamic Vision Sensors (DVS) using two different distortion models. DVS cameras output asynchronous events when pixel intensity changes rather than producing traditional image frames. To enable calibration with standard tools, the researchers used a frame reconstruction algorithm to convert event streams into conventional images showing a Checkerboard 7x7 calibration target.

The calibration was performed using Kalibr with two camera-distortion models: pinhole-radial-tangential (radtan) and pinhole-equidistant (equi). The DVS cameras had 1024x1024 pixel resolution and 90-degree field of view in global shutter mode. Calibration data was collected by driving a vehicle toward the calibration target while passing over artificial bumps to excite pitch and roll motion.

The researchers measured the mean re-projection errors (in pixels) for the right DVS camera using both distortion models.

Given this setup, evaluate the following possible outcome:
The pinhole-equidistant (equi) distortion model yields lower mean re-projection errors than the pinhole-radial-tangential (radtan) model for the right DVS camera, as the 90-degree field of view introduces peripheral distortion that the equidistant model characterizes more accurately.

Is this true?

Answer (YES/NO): NO